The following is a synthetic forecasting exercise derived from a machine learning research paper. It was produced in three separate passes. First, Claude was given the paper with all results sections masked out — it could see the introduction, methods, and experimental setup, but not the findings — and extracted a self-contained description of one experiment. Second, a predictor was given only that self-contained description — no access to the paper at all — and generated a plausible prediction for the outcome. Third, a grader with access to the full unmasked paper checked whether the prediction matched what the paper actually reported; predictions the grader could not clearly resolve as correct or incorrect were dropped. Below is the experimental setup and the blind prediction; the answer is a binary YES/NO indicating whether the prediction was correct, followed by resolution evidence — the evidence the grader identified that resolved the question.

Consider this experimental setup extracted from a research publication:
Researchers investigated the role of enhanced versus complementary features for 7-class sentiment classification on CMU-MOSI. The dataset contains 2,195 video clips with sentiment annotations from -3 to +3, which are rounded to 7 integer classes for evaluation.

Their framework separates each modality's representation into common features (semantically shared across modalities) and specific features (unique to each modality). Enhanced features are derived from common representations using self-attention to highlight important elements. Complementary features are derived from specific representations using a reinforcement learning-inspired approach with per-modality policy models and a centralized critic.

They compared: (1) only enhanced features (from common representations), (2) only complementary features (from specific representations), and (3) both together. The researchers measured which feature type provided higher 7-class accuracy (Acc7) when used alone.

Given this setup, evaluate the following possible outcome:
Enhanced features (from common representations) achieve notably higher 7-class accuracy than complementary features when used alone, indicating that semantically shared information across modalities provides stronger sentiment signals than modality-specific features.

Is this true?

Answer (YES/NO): NO